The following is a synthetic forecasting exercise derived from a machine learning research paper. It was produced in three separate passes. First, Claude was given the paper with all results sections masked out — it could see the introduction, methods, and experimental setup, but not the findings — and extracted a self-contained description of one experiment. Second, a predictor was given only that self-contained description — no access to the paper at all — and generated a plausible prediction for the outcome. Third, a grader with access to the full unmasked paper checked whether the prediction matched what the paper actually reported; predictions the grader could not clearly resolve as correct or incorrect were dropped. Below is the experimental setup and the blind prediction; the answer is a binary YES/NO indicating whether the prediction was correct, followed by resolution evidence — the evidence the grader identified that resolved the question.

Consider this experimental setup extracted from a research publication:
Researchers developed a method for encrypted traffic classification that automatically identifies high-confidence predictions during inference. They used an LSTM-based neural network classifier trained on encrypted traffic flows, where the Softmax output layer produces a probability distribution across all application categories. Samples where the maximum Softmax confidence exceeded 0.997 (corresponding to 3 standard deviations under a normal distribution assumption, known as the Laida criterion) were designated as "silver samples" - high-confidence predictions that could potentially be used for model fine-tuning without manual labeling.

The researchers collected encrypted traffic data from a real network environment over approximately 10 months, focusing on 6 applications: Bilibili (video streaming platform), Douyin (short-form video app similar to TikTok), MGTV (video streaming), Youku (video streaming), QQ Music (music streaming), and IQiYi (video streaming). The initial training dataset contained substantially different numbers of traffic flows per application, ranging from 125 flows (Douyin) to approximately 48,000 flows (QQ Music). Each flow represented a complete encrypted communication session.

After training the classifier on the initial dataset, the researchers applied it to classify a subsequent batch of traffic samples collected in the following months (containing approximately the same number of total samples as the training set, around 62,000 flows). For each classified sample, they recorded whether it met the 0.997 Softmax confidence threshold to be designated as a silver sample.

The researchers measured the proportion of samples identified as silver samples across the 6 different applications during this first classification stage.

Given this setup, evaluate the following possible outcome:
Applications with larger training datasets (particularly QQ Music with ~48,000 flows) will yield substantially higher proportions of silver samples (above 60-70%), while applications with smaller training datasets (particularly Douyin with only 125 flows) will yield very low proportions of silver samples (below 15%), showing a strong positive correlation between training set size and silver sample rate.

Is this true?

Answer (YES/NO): NO